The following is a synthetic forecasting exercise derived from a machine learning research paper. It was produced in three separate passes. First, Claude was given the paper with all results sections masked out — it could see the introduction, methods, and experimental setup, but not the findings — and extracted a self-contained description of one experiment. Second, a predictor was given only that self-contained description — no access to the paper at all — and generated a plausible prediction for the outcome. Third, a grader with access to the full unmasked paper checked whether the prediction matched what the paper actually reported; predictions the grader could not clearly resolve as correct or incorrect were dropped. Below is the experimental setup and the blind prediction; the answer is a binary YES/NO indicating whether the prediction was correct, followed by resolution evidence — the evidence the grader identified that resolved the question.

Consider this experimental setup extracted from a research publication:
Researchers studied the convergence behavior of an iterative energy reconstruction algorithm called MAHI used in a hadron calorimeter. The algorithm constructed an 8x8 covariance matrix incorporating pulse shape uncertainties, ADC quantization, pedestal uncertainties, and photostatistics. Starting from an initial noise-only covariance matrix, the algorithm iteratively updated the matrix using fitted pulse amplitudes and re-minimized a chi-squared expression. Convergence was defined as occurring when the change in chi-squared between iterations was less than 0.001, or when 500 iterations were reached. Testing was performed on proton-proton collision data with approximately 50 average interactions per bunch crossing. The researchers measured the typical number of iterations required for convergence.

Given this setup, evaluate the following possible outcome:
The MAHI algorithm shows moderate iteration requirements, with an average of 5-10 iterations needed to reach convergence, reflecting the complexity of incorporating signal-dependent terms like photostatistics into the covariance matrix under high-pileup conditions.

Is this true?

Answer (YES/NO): NO